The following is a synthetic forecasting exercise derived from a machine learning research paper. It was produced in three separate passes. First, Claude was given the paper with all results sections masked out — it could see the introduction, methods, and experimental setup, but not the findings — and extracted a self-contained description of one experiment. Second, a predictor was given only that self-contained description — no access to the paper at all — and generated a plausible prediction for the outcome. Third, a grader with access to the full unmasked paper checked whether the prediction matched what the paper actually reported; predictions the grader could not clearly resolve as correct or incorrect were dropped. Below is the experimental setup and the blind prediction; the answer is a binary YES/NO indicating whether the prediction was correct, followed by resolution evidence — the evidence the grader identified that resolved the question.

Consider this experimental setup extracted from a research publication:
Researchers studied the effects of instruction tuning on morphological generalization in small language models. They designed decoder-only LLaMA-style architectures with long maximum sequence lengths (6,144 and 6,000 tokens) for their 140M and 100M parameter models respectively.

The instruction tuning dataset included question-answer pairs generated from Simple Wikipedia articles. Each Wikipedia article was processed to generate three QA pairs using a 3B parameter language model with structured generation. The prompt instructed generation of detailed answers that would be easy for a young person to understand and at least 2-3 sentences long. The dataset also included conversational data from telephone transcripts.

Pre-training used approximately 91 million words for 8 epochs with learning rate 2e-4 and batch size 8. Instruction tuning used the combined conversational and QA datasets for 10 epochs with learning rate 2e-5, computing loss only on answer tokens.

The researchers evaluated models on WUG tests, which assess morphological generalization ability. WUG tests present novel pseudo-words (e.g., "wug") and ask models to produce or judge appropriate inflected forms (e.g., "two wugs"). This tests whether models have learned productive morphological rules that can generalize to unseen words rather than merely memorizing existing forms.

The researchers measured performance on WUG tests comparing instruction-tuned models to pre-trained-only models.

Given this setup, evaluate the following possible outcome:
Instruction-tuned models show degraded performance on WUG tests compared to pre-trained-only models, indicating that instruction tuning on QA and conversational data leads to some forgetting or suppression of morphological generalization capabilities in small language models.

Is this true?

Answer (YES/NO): NO